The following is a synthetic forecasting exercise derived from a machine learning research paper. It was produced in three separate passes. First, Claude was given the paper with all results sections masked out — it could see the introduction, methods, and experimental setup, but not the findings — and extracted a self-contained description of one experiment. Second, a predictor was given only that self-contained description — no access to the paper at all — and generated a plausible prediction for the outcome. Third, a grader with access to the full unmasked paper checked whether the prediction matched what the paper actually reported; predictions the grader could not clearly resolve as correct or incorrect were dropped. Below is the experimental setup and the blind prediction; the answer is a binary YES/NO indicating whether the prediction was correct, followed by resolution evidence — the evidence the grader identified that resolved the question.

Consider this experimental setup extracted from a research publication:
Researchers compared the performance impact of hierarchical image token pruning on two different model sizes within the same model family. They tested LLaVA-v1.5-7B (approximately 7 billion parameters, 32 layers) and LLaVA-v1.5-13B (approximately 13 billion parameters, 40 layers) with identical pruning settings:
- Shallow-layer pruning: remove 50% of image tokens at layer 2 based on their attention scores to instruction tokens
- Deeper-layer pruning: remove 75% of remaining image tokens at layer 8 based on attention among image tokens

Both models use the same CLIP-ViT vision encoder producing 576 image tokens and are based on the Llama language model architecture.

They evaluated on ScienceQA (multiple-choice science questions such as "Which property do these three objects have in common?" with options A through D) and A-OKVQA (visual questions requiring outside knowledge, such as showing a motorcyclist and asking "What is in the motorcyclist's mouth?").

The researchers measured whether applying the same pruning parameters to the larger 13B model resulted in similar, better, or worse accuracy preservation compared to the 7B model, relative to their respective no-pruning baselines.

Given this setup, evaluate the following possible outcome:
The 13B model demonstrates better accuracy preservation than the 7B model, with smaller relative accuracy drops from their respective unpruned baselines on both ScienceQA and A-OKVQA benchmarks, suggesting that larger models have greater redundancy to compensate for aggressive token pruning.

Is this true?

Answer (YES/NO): NO